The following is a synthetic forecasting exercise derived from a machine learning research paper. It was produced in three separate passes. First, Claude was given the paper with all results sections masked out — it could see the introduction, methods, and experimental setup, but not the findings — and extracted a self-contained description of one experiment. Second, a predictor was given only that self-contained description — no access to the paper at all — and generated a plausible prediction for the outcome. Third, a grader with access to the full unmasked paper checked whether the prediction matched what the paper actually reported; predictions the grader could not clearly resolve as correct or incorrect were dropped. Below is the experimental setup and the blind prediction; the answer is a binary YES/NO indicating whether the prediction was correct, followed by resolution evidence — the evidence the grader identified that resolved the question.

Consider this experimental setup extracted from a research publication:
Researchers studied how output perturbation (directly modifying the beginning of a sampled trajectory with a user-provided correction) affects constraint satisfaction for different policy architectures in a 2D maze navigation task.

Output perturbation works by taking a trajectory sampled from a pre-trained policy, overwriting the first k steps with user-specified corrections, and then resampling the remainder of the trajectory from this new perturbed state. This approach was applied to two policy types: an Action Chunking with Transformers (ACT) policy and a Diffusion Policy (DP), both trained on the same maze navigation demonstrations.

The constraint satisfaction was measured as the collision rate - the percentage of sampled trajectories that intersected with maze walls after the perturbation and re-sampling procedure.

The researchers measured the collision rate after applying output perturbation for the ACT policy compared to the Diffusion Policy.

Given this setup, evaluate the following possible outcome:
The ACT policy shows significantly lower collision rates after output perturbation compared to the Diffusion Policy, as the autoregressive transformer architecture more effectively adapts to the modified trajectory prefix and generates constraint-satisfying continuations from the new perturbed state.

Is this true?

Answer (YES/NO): NO